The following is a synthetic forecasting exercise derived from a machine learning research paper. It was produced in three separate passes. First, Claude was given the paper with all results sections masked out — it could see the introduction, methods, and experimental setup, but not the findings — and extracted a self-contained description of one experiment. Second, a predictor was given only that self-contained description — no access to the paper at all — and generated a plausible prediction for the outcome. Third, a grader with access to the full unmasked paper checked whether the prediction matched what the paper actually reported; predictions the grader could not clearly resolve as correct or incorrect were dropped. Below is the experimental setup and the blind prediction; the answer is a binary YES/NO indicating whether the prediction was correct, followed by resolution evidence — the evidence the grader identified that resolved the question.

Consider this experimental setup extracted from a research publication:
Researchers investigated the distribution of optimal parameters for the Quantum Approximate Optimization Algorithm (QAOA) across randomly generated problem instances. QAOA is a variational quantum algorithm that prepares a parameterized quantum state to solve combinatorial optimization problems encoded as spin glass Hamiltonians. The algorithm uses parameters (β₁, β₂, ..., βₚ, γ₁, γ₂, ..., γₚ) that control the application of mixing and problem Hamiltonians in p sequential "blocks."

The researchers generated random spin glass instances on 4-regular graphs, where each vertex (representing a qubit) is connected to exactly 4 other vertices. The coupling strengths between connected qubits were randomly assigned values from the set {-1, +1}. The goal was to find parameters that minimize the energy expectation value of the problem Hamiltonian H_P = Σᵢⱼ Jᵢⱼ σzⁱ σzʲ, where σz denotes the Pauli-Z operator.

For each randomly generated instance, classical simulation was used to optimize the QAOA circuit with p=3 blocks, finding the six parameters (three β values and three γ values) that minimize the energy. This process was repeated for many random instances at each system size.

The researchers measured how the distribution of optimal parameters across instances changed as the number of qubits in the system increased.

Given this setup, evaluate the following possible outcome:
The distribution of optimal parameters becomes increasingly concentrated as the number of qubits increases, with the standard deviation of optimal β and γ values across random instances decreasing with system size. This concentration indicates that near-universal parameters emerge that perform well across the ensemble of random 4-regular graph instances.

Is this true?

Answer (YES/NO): YES